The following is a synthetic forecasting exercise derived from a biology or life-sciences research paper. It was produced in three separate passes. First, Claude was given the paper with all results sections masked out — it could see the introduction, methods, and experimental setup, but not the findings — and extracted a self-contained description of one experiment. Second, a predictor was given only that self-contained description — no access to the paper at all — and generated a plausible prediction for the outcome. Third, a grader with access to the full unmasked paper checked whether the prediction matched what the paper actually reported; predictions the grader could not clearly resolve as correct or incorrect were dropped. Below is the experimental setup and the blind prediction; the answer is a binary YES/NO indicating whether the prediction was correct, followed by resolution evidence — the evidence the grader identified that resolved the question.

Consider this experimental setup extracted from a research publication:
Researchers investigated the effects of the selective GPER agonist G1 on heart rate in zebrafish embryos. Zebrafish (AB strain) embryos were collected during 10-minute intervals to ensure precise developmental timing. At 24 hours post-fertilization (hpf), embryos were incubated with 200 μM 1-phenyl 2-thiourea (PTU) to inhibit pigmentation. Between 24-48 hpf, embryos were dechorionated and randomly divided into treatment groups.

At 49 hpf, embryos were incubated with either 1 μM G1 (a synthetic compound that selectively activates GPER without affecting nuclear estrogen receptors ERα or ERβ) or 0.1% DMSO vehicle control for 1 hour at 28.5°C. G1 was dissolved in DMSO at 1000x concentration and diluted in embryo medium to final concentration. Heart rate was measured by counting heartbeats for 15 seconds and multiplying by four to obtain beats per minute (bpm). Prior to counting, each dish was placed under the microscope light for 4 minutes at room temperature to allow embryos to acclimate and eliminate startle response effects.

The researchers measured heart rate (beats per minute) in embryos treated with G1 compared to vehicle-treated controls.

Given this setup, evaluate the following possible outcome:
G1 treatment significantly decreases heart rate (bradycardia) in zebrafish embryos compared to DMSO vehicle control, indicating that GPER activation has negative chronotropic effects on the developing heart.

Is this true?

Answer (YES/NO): NO